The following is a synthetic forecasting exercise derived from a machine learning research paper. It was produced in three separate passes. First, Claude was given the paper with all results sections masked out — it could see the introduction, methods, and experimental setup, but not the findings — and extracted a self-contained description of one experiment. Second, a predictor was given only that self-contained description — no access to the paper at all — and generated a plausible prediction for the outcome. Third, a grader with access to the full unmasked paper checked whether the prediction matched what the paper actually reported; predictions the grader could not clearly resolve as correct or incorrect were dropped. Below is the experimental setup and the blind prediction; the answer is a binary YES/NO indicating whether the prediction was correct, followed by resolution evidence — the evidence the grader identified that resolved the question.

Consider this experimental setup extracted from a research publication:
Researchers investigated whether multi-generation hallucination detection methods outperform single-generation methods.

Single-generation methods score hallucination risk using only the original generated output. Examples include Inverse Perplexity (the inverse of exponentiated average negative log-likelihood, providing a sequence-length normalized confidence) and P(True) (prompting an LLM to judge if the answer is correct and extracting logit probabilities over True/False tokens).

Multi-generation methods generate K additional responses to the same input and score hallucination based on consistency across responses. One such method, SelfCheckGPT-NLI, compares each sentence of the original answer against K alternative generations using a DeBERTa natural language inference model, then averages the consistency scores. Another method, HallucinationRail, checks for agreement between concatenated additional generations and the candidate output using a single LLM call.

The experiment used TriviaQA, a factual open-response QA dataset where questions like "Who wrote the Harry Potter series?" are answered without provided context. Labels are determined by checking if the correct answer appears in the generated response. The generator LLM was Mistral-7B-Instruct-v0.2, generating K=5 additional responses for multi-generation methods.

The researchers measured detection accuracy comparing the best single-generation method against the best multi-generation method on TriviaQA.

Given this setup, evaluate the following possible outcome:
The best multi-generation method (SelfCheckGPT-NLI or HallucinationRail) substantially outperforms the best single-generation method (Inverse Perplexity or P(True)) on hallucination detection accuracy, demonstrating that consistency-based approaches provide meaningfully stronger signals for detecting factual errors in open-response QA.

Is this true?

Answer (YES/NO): YES